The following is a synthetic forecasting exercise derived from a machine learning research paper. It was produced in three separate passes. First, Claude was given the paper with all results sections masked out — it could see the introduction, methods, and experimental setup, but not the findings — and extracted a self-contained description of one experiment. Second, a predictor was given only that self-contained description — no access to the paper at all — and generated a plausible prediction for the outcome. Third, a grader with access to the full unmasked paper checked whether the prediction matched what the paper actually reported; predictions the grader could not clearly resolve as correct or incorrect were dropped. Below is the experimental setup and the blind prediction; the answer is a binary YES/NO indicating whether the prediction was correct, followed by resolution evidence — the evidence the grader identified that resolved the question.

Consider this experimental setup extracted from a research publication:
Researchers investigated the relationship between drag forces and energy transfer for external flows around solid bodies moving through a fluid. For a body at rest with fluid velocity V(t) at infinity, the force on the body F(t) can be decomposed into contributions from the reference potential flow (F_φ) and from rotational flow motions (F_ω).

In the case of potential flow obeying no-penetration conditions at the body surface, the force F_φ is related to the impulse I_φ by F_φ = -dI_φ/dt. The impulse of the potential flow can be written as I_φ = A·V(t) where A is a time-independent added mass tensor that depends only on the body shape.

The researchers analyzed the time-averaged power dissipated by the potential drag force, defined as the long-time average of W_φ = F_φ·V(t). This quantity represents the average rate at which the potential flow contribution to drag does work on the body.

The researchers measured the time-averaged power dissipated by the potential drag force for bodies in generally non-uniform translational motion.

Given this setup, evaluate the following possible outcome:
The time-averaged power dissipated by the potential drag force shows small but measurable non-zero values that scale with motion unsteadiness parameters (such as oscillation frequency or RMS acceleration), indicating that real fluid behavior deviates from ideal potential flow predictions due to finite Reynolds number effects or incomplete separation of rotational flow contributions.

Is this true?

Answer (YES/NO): NO